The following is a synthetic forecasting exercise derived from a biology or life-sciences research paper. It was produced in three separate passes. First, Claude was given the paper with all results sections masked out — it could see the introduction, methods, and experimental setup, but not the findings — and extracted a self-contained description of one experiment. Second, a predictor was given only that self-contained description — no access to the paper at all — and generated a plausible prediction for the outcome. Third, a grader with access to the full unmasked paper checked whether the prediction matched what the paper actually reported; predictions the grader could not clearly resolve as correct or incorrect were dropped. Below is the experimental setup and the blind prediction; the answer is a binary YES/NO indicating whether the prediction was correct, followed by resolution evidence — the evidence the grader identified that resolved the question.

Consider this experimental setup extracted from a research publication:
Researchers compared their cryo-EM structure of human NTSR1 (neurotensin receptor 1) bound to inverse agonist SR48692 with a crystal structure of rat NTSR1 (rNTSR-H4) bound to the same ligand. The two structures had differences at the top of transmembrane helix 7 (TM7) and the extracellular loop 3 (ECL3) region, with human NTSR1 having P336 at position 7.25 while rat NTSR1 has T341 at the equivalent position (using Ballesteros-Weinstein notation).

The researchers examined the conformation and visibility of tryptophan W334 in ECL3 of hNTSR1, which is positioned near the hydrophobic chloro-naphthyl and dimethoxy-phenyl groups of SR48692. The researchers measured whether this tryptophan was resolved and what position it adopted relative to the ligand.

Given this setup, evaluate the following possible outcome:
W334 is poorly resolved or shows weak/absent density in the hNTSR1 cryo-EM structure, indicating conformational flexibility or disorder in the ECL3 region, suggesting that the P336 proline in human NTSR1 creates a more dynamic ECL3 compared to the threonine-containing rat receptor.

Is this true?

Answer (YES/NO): NO